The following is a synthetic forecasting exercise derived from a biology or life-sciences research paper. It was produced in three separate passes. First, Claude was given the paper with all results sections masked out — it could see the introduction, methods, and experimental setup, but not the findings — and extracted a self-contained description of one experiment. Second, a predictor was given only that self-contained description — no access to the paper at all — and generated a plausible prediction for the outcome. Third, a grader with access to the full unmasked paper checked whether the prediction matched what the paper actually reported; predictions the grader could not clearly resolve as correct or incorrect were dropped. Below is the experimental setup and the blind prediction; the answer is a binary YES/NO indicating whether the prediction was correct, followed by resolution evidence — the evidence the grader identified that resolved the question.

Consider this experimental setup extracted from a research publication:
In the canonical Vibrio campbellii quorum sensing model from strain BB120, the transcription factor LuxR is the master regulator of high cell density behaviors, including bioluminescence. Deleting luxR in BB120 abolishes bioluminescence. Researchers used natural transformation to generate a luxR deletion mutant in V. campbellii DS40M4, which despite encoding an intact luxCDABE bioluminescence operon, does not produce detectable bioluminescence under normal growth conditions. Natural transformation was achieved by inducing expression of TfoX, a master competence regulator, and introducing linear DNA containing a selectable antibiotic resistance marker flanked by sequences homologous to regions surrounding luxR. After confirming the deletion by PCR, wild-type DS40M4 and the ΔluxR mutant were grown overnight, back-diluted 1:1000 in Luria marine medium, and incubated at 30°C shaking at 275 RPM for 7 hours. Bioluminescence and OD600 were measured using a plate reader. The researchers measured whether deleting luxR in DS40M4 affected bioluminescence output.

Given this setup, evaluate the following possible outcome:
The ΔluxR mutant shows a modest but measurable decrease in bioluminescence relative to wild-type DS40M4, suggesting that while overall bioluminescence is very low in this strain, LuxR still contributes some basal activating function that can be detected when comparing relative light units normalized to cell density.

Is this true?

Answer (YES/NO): NO